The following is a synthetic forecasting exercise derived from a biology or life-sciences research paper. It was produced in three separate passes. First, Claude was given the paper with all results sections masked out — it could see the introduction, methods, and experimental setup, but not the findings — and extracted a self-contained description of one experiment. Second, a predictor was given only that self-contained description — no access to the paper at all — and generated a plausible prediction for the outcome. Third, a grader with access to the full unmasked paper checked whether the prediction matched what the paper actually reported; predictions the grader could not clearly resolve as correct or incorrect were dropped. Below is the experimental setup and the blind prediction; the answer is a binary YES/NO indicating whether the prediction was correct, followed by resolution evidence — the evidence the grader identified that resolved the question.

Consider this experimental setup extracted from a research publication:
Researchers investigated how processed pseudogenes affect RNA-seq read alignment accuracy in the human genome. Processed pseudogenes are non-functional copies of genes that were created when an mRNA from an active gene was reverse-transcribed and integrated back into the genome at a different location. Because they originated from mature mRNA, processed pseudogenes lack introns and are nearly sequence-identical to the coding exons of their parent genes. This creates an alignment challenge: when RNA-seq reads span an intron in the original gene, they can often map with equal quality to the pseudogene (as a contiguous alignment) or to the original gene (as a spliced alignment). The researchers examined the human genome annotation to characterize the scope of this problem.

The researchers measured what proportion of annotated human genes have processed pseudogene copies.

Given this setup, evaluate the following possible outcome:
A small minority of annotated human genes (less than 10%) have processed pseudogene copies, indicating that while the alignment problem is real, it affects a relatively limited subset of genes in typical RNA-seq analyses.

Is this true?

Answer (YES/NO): NO